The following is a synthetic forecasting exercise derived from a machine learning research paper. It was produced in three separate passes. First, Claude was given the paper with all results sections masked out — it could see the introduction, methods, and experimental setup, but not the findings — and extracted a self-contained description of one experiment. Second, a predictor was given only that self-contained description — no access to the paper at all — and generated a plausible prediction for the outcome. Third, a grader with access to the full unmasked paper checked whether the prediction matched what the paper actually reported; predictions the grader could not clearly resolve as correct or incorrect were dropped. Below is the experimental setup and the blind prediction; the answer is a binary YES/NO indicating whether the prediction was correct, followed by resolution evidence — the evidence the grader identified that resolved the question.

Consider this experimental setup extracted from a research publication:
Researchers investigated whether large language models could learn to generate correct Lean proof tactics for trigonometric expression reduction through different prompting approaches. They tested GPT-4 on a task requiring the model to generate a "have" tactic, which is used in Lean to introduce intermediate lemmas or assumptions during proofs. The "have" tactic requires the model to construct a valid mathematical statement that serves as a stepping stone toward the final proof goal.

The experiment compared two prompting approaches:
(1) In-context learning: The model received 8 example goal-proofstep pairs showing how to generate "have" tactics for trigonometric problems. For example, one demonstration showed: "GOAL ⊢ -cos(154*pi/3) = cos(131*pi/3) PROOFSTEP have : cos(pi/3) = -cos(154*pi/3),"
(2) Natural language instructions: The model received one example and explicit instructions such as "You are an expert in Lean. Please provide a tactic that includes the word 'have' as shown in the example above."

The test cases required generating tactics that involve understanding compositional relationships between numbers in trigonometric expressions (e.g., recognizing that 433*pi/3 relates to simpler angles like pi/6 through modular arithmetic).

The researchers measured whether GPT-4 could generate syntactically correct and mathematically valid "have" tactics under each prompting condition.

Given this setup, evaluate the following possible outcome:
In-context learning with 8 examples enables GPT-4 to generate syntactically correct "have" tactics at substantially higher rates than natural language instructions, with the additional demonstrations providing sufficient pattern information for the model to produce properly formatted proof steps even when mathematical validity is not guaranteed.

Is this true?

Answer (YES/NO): NO